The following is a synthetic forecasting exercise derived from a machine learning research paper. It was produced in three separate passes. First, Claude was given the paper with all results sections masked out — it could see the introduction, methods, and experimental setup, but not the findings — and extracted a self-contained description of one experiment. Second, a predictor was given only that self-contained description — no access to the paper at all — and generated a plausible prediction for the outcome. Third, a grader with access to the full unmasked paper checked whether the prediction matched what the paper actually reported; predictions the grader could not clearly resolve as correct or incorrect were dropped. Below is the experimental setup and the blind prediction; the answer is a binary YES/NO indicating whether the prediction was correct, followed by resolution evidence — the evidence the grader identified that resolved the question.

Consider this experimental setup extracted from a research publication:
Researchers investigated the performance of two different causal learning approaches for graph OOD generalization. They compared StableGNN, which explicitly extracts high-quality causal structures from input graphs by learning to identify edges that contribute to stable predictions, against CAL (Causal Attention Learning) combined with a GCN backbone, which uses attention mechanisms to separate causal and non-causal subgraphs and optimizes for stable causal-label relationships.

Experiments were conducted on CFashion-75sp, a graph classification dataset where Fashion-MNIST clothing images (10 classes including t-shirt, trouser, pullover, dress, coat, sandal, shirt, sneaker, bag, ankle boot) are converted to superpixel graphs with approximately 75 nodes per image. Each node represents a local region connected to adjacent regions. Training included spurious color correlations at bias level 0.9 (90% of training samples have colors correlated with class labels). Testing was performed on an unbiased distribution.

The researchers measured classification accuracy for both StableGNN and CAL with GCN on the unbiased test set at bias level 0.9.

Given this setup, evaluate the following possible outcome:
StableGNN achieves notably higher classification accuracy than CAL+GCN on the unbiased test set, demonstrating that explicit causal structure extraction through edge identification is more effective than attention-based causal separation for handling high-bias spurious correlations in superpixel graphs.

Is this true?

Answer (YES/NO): NO